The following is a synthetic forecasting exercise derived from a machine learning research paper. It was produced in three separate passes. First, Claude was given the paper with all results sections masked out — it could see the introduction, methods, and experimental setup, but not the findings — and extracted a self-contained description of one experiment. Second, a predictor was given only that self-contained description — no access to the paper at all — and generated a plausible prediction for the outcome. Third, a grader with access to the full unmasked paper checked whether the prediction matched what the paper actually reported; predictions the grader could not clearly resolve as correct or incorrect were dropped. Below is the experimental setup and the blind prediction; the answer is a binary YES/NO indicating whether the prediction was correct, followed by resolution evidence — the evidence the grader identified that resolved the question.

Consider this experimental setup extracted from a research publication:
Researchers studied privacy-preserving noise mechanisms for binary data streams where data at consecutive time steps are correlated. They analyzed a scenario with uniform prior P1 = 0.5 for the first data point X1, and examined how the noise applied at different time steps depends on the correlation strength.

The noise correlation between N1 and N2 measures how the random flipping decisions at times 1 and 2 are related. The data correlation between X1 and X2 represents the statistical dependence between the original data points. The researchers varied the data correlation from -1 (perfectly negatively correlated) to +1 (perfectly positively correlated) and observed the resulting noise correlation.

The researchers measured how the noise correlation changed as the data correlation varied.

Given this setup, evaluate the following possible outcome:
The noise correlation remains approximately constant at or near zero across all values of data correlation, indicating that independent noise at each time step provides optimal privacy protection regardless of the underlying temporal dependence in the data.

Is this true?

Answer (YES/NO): NO